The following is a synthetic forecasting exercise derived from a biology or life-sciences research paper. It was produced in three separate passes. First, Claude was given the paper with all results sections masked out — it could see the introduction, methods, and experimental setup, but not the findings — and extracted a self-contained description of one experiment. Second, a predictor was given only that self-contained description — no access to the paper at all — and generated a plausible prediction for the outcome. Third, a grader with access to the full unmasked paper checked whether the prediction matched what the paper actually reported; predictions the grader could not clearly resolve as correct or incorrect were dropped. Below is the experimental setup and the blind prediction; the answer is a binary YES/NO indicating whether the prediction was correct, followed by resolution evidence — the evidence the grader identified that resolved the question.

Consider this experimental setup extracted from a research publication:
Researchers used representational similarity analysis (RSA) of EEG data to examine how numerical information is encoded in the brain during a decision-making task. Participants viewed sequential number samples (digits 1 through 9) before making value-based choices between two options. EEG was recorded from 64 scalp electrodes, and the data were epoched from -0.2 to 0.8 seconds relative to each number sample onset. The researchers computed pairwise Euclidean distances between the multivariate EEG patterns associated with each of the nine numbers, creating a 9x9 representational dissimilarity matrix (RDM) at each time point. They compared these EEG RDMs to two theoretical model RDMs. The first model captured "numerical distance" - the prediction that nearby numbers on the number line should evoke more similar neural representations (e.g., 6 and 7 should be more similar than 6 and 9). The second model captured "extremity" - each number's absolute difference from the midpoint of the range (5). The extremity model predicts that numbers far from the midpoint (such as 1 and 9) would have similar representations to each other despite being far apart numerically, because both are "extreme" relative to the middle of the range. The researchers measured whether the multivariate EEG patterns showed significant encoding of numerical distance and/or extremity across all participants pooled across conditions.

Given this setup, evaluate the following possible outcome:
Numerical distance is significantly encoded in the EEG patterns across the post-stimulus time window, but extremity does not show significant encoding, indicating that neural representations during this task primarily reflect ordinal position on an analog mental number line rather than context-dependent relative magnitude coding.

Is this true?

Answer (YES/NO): NO